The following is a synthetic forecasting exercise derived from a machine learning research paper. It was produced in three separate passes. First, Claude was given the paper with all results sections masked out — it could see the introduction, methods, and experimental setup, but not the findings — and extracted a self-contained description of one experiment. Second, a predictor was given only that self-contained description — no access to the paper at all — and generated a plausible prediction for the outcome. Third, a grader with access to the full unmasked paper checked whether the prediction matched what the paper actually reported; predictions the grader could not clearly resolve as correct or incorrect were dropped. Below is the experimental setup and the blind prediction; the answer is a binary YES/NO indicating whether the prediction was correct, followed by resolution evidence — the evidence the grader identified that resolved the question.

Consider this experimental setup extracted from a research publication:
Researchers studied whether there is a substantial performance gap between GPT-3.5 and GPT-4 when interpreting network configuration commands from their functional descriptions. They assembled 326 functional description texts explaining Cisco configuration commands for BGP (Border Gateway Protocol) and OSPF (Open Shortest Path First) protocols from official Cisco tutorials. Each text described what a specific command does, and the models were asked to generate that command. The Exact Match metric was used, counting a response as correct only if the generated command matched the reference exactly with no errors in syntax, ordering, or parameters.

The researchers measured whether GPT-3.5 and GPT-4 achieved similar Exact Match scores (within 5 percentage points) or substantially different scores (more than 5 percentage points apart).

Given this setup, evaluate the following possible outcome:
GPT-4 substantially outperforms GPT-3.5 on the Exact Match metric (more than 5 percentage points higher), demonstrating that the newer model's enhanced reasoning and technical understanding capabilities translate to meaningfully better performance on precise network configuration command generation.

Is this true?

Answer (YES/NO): NO